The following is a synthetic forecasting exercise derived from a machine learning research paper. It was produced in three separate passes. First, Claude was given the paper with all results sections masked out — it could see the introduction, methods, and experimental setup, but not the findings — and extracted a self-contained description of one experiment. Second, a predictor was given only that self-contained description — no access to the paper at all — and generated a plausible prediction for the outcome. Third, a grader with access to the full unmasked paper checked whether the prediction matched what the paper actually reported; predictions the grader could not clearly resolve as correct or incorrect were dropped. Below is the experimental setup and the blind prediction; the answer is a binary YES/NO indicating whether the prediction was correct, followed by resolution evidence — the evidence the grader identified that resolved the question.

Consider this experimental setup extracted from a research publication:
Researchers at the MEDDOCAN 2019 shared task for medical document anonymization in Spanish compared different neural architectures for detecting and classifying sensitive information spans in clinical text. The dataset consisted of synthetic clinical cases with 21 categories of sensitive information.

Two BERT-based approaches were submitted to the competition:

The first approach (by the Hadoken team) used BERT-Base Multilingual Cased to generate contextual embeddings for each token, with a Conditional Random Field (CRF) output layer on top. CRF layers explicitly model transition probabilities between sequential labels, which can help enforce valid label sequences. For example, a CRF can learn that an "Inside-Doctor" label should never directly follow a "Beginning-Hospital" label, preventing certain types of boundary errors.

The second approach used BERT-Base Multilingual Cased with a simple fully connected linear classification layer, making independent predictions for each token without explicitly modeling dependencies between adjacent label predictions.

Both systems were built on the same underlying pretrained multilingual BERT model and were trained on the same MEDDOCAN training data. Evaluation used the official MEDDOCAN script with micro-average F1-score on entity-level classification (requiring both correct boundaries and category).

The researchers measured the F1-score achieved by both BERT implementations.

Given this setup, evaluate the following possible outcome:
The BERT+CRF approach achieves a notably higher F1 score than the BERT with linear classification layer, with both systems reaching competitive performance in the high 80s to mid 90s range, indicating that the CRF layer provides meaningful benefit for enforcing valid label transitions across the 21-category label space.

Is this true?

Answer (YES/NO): NO